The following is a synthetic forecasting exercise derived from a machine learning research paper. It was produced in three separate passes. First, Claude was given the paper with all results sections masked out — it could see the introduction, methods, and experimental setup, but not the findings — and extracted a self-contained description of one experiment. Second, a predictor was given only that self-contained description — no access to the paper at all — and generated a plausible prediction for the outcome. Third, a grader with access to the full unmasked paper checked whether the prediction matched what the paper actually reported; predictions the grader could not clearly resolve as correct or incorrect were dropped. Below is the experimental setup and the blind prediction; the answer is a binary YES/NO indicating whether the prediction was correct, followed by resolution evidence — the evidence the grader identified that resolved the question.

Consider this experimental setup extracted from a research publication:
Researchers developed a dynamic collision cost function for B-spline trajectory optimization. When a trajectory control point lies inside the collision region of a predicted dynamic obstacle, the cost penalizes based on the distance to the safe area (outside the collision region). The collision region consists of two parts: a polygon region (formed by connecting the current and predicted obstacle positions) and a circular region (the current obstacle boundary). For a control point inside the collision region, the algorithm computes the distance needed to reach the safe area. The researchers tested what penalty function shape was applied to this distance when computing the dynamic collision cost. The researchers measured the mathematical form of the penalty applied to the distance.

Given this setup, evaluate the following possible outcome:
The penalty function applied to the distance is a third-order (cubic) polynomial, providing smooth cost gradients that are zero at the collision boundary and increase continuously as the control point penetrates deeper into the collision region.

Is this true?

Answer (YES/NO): YES